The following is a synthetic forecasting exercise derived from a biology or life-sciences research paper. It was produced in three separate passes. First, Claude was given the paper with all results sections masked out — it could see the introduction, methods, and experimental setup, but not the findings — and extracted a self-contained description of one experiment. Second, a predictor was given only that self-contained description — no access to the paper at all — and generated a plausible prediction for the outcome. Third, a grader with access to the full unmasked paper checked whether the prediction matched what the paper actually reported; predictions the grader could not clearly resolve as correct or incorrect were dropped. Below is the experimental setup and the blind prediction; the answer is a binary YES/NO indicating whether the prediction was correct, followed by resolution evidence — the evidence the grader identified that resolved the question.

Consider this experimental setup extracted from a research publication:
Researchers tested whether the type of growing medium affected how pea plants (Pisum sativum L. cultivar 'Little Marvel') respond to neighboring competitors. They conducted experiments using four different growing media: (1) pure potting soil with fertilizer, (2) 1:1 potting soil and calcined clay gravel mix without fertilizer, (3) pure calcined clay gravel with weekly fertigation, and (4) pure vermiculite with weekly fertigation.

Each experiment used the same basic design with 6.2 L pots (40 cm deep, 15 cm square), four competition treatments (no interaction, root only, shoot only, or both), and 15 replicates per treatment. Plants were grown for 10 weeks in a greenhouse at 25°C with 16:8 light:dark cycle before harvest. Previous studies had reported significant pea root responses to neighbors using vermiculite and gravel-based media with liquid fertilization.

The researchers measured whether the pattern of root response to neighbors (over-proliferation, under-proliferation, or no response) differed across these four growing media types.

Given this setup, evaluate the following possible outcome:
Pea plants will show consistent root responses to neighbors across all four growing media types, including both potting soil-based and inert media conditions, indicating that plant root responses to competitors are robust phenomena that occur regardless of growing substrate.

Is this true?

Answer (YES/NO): NO